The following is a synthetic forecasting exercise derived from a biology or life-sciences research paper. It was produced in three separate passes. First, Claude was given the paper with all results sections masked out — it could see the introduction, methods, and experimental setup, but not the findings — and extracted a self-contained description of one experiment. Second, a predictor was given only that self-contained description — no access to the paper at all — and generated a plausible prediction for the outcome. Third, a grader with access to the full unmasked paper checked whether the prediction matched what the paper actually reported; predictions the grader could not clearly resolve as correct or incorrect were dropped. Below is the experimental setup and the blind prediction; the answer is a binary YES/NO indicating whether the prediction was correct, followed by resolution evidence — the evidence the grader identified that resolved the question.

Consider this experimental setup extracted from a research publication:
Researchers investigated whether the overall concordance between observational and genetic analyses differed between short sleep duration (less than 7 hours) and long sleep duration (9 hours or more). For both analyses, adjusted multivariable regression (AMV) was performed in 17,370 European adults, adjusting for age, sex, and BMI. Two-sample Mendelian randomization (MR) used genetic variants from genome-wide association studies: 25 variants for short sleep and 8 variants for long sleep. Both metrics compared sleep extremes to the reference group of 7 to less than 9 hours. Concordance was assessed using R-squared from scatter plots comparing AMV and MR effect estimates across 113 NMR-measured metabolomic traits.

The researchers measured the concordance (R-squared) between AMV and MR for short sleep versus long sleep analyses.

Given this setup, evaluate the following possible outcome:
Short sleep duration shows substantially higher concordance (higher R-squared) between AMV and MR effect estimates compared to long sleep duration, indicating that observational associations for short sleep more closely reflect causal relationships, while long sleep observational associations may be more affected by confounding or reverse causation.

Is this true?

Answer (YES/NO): NO